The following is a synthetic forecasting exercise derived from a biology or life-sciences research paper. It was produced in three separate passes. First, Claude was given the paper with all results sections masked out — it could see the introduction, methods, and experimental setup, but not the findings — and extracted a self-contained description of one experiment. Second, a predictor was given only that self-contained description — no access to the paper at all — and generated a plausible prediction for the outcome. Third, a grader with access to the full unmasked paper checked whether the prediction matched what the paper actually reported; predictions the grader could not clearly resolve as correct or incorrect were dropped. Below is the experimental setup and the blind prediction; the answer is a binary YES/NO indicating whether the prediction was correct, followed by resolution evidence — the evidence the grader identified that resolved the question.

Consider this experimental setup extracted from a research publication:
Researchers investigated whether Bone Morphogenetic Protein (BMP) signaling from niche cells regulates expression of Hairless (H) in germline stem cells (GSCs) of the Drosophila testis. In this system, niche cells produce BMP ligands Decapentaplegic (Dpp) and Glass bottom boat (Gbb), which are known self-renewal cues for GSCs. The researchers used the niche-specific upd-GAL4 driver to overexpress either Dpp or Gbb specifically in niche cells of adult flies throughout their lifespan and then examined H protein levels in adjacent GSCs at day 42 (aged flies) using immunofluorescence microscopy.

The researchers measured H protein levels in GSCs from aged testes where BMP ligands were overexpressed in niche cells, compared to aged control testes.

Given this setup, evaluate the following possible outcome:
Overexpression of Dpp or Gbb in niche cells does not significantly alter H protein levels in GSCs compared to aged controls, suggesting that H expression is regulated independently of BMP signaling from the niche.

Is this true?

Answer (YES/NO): NO